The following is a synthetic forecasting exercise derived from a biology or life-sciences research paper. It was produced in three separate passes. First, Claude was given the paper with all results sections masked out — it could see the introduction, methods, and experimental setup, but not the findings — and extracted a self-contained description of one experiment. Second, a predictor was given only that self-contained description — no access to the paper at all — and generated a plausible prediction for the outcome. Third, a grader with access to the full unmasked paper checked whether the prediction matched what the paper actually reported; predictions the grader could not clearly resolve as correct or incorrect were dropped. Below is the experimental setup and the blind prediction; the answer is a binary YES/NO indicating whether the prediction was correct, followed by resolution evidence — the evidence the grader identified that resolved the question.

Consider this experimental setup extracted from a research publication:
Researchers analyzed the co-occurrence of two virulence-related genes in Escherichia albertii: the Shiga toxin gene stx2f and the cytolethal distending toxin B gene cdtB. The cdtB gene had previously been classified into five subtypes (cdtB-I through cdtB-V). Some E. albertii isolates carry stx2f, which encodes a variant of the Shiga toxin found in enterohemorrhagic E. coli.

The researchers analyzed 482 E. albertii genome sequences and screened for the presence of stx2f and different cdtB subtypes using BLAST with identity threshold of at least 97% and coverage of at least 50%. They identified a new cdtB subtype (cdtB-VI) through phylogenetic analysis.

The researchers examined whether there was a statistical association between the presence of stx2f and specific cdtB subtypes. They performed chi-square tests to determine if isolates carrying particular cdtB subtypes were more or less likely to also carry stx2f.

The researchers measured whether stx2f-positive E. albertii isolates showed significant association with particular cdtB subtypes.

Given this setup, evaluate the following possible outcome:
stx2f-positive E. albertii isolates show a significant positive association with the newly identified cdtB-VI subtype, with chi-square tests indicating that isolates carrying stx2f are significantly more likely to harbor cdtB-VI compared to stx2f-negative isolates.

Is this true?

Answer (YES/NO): NO